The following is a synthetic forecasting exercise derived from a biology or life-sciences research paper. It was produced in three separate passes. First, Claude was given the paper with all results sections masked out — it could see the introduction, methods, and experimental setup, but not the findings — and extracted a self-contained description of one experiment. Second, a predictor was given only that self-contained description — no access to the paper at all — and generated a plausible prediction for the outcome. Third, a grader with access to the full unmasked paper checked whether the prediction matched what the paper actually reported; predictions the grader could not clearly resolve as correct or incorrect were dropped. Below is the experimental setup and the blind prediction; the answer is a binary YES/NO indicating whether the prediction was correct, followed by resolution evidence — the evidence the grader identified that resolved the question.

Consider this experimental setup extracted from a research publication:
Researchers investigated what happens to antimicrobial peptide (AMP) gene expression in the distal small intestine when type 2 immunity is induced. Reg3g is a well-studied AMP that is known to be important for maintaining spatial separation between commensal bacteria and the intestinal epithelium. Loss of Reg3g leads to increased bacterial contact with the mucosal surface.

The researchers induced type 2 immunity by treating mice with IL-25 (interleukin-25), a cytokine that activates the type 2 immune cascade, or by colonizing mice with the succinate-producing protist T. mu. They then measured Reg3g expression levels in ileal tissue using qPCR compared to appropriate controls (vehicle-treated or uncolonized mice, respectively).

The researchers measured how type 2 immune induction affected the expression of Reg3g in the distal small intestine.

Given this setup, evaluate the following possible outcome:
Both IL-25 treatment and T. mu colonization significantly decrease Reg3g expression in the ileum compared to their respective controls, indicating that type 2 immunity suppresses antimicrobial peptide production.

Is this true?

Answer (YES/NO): YES